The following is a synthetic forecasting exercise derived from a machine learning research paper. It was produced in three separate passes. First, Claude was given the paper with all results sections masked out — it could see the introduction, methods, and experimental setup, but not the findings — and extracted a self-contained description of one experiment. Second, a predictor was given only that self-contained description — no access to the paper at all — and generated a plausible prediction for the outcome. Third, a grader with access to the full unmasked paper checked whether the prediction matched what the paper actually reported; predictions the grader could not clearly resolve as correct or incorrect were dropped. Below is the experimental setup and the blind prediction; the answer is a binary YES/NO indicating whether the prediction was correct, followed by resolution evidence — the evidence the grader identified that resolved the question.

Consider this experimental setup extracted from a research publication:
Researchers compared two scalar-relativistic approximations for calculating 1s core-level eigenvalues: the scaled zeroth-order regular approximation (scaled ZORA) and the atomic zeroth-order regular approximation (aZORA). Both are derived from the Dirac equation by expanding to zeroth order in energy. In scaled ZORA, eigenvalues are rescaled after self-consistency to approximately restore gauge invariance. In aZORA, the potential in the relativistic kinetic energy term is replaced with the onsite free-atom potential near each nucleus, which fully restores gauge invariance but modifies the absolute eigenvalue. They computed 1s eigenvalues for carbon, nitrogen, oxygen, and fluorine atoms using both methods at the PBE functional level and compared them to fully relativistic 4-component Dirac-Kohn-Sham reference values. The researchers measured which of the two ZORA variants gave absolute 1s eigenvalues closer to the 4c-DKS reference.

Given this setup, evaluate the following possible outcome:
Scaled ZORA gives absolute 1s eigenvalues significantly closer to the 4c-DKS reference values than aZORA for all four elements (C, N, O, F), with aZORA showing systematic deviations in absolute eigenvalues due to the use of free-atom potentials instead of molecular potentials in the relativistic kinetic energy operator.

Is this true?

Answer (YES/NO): YES